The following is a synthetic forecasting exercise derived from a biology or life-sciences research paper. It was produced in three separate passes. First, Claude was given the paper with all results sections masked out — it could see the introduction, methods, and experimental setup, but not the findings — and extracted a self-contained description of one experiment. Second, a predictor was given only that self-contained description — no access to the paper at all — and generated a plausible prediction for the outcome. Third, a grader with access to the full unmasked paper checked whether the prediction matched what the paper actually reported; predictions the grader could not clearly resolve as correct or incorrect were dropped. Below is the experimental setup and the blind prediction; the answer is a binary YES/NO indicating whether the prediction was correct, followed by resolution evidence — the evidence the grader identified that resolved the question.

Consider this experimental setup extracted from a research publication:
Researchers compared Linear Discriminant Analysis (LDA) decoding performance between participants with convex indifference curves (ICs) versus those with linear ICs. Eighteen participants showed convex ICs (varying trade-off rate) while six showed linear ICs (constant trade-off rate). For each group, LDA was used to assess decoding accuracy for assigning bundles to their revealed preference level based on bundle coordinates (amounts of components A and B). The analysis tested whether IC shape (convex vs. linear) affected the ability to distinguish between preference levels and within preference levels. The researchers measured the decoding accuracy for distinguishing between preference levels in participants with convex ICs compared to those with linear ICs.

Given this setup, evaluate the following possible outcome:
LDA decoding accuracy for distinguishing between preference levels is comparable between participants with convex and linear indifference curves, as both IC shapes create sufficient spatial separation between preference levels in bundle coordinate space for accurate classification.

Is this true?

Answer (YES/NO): YES